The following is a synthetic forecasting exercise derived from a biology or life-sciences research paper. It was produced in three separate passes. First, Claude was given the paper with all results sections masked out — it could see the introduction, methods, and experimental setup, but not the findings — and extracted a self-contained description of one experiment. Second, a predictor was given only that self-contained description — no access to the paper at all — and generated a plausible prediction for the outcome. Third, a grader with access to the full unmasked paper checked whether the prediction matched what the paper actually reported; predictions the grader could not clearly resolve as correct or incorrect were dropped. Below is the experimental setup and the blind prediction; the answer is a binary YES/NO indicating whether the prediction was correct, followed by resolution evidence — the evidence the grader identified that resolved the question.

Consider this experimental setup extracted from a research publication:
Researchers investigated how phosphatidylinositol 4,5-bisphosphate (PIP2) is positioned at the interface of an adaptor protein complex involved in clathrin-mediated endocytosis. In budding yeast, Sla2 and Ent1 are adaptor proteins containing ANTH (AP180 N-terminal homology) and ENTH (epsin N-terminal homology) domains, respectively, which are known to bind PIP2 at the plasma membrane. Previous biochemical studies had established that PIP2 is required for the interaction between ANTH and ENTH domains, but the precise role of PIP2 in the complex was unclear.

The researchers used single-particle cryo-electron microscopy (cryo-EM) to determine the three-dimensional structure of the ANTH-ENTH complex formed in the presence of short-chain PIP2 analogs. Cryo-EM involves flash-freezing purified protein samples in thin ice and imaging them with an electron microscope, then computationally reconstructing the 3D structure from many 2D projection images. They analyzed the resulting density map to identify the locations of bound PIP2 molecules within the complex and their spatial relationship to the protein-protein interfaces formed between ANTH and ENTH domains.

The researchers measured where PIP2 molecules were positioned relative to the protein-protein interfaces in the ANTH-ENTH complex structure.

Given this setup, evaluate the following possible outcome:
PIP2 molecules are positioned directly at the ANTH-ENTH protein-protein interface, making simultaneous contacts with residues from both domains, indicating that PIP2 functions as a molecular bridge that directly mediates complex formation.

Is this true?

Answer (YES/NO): YES